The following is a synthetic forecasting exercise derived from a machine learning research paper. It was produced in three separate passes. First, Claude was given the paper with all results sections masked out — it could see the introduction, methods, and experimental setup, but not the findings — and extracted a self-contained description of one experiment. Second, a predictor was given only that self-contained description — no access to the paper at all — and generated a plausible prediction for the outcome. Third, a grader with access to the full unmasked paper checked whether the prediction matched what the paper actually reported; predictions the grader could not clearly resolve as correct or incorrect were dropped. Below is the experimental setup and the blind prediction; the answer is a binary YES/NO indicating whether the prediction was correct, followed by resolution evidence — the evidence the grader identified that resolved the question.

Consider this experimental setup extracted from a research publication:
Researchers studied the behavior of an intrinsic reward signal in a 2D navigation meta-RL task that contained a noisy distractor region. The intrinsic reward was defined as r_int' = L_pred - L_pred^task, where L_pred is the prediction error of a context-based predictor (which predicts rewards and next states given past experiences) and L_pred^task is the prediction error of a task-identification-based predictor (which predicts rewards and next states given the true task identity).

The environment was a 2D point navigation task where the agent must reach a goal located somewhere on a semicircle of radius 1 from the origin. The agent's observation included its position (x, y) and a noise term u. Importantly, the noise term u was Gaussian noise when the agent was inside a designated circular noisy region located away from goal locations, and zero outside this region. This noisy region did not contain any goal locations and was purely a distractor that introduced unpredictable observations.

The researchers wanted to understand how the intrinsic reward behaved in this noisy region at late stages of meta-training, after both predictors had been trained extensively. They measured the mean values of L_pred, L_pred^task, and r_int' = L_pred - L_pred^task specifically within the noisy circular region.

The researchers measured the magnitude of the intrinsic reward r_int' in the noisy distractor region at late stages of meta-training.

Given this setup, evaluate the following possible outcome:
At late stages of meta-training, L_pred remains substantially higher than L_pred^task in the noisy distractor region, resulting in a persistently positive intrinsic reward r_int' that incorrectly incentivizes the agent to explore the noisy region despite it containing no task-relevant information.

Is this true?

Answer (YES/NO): NO